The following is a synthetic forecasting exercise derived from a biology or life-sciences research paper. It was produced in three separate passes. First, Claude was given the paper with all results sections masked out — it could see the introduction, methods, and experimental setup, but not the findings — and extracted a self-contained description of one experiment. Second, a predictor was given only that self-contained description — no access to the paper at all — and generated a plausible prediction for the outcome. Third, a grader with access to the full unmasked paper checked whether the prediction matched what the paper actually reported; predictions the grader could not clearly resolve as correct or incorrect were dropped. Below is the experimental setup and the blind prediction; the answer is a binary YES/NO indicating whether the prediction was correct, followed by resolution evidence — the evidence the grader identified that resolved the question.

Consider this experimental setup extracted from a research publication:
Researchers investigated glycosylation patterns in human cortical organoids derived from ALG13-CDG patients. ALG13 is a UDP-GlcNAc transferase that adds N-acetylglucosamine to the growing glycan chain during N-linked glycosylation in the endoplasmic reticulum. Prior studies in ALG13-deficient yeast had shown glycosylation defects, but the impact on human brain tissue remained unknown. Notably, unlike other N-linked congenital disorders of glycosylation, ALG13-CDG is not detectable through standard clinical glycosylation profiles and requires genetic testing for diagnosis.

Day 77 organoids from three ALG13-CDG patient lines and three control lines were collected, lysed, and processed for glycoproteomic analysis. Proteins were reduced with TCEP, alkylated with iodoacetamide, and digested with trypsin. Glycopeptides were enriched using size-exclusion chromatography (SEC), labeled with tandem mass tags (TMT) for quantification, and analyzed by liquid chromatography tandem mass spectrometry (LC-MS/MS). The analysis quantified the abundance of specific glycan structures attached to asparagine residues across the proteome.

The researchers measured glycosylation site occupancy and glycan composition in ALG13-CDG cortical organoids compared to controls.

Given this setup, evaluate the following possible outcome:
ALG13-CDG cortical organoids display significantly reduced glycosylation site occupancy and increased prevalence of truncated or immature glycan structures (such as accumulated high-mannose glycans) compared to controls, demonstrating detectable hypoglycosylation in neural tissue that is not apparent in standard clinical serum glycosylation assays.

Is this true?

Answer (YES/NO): NO